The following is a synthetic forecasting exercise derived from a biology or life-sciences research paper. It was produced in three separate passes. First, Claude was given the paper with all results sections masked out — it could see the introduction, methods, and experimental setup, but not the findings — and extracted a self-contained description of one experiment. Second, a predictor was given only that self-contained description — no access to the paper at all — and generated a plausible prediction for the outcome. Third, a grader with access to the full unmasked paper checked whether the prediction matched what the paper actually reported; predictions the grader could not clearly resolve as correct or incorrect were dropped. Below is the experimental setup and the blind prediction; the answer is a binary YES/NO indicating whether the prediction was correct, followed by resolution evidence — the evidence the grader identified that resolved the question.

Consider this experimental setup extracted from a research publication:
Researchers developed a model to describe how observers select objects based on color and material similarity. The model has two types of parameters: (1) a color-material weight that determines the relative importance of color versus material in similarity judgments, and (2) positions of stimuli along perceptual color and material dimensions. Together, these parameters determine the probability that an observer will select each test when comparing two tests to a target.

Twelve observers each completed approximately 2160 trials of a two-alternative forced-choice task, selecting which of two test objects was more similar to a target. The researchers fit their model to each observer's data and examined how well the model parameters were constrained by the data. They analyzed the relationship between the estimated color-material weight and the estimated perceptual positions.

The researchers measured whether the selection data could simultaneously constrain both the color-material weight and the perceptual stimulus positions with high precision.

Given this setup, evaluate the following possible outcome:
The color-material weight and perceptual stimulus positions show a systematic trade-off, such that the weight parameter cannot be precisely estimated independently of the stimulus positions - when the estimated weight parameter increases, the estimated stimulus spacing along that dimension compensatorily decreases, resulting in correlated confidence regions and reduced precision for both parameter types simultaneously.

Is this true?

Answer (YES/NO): YES